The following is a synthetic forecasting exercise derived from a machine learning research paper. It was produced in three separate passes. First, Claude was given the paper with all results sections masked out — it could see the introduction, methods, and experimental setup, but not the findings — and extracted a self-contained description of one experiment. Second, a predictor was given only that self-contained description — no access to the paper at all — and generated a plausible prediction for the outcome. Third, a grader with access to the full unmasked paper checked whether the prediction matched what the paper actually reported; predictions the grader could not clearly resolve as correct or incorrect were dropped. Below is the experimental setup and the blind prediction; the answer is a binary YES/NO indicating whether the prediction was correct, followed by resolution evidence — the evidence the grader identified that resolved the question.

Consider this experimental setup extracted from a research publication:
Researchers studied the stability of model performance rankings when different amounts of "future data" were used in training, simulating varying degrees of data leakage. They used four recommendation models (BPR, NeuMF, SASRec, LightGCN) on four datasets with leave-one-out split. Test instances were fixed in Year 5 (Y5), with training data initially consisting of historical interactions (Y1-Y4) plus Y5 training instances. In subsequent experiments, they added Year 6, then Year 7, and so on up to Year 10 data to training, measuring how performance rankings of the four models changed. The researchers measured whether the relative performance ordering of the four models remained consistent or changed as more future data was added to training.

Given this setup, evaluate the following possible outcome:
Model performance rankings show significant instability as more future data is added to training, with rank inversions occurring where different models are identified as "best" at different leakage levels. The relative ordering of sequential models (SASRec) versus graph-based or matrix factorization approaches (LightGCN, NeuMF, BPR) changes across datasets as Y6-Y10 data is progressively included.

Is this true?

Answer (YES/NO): YES